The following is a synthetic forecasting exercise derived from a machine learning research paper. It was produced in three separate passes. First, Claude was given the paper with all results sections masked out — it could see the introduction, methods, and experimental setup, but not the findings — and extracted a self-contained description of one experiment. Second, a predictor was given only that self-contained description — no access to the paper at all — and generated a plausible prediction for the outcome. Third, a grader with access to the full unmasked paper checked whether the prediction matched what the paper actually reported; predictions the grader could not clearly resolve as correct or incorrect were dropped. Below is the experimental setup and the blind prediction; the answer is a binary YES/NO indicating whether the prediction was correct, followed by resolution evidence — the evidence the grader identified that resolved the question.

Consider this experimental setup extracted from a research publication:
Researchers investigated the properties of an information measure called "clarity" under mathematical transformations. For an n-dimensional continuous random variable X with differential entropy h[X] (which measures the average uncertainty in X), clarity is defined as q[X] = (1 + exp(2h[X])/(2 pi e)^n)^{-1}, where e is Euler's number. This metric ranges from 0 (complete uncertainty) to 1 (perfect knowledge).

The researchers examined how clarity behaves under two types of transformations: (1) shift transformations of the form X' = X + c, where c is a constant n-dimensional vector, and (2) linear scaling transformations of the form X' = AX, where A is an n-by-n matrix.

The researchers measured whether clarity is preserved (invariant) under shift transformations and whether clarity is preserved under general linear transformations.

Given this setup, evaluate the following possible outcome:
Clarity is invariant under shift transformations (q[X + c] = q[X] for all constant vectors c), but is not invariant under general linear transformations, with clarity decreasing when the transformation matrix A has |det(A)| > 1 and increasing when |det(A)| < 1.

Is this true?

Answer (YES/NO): NO